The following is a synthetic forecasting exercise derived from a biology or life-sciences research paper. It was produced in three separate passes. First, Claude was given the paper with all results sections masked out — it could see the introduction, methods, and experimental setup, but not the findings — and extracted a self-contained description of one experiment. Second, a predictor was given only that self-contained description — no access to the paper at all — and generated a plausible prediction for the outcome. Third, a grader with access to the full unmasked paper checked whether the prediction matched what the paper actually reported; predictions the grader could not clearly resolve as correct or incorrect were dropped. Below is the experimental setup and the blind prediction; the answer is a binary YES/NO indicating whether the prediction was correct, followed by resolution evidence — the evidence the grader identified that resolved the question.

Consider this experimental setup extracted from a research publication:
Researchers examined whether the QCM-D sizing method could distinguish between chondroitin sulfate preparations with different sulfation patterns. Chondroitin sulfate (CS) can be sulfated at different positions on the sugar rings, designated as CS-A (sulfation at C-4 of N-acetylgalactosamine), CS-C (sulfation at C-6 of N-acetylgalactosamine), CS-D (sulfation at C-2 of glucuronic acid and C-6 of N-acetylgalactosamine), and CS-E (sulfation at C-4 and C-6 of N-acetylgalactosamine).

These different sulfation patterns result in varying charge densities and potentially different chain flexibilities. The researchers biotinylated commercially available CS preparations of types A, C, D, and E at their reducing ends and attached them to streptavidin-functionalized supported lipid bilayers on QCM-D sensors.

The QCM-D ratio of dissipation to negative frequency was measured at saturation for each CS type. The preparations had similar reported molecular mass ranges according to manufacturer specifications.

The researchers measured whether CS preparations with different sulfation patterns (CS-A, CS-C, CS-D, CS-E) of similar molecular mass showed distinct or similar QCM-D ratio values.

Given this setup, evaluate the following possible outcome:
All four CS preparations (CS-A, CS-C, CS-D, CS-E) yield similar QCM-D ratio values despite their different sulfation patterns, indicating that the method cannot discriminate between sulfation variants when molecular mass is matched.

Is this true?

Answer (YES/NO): NO